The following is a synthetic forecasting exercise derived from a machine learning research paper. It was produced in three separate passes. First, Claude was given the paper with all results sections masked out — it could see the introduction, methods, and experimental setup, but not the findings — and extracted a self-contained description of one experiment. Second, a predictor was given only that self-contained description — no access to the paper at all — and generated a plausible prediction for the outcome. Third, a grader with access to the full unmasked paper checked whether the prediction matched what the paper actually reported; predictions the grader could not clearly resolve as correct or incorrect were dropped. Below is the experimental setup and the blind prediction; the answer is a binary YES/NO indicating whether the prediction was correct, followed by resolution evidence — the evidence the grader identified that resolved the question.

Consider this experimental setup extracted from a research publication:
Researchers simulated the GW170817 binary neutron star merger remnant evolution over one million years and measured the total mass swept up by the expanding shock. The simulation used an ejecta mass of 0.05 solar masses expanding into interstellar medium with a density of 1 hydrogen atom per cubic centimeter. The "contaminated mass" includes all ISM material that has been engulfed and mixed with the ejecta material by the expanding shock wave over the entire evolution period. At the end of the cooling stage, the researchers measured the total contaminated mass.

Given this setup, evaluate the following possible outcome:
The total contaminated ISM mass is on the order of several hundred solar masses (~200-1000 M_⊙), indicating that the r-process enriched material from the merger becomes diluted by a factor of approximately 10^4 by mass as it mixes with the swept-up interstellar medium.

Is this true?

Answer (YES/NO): NO